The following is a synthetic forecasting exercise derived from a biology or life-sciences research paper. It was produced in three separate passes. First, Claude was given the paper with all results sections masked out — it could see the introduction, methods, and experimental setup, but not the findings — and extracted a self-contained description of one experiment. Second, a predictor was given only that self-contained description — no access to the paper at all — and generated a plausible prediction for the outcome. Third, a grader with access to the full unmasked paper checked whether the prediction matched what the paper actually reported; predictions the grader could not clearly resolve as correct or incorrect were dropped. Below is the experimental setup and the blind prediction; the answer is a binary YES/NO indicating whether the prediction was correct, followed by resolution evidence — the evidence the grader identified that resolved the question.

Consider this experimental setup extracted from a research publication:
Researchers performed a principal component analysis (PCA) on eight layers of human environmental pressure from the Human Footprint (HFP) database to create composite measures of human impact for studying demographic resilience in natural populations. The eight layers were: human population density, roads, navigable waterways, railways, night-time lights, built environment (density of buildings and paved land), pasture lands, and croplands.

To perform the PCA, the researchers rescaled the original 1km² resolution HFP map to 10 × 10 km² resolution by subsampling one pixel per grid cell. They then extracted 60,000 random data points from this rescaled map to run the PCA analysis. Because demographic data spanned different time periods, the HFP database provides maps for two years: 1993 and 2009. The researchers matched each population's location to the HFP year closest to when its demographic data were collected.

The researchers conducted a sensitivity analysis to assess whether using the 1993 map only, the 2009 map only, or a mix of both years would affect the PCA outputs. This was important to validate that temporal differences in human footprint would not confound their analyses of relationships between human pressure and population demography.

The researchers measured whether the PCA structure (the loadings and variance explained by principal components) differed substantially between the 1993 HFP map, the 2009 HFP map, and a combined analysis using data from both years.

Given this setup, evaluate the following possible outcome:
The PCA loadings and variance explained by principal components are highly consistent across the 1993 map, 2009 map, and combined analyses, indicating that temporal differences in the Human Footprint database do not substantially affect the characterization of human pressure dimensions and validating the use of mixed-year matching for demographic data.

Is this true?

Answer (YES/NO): YES